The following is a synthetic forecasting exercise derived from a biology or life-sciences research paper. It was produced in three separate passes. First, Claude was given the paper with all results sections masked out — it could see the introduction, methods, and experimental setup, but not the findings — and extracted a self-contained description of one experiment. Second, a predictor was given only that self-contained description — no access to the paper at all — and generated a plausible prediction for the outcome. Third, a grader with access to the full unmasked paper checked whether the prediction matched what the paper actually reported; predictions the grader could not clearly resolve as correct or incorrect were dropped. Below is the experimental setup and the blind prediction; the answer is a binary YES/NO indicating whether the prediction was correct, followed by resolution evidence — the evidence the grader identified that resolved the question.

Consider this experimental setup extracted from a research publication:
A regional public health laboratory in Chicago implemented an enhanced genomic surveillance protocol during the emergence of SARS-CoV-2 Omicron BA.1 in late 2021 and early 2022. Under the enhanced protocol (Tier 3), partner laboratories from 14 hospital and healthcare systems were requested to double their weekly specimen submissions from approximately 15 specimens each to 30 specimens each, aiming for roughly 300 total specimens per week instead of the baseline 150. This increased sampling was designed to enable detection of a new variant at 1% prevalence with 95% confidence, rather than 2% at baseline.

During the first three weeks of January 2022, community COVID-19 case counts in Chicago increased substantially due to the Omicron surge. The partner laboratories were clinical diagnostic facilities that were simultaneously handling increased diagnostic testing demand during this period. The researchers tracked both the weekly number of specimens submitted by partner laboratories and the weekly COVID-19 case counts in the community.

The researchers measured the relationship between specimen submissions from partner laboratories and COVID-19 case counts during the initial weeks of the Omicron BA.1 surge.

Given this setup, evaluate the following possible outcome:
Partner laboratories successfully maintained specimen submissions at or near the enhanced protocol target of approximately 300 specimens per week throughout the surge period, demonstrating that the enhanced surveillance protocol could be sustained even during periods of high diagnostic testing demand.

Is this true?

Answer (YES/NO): NO